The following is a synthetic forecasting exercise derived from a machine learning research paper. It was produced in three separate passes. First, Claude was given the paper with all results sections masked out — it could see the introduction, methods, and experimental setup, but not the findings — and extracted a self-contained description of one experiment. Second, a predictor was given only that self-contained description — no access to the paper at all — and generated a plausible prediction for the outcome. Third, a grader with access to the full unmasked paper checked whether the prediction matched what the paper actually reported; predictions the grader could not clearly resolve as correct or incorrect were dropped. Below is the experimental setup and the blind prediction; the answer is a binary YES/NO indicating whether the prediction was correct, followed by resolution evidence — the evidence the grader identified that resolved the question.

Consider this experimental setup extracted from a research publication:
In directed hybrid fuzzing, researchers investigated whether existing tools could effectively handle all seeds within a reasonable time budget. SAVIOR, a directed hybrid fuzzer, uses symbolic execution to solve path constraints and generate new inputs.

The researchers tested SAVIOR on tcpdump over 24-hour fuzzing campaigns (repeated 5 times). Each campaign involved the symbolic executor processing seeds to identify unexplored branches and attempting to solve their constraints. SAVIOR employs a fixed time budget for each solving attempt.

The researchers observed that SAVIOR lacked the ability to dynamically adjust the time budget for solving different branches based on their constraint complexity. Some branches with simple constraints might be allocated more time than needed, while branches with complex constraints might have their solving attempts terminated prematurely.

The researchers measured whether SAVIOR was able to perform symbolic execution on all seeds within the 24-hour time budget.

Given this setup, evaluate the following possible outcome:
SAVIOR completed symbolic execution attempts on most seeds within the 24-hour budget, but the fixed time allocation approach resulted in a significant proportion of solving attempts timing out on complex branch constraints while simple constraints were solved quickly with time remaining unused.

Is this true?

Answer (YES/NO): NO